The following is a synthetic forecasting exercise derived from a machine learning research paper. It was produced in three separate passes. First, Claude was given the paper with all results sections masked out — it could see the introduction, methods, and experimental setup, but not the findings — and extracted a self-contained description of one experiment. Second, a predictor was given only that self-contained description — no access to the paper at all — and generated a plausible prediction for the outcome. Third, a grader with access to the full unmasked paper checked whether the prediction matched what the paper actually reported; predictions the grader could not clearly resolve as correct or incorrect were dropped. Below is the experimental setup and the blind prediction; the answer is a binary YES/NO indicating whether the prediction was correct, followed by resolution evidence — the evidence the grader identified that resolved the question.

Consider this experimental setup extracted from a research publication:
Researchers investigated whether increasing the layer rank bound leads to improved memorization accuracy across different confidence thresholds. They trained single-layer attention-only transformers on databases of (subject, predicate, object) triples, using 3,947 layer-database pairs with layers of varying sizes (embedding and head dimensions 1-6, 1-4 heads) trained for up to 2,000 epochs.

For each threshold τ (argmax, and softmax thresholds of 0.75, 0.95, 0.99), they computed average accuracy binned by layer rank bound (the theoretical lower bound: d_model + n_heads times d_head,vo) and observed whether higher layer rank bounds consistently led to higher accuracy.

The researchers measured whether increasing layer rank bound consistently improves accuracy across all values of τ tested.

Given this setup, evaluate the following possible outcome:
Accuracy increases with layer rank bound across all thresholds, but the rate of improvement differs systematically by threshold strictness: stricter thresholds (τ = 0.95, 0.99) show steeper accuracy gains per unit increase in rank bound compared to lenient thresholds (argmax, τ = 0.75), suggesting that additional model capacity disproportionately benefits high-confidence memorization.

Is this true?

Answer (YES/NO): NO